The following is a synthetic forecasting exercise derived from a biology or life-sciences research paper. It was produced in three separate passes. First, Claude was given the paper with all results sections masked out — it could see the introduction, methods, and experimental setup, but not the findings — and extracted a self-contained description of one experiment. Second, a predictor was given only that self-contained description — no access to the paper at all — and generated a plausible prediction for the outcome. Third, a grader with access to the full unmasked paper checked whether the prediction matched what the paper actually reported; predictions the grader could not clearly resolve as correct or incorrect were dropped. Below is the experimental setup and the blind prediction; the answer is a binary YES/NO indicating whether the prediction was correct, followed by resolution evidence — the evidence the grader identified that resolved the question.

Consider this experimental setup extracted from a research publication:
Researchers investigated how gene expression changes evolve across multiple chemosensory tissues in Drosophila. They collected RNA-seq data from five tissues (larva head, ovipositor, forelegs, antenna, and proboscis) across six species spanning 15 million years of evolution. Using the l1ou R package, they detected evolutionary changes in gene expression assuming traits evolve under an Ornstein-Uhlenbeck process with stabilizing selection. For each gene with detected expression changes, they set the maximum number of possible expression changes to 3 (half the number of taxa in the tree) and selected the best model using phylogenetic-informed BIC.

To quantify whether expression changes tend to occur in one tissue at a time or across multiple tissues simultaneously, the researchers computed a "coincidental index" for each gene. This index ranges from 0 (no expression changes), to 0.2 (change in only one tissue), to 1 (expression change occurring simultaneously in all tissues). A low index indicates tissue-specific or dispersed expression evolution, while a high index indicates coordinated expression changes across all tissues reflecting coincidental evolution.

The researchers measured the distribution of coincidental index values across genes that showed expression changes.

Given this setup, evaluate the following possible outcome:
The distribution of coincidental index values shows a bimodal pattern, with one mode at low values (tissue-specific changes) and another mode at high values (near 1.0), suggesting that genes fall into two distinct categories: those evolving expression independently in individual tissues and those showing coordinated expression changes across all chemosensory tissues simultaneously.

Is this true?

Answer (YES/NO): NO